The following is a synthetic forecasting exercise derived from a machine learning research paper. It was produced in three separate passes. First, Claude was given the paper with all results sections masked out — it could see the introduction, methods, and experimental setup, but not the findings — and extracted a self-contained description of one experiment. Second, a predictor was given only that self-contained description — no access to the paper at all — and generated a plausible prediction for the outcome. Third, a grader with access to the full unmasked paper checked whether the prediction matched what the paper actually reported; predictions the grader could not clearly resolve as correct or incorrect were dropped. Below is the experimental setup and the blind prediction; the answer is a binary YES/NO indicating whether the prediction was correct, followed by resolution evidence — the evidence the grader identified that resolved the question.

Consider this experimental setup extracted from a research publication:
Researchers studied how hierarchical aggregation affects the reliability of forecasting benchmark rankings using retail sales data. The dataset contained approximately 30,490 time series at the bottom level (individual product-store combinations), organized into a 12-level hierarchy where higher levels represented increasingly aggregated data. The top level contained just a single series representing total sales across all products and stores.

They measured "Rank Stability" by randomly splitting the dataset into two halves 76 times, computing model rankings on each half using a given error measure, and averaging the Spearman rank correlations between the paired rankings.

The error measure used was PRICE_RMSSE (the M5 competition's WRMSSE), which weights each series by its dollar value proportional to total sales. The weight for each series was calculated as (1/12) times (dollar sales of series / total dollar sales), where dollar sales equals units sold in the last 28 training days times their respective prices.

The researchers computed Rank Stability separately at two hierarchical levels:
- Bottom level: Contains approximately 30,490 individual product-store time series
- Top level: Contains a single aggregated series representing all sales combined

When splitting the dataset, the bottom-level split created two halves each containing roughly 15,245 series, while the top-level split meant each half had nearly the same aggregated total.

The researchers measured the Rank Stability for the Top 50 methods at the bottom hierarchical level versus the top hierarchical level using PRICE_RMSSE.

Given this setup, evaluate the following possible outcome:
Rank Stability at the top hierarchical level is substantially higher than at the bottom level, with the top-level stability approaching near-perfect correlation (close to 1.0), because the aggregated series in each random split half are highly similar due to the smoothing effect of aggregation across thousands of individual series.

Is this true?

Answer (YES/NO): NO